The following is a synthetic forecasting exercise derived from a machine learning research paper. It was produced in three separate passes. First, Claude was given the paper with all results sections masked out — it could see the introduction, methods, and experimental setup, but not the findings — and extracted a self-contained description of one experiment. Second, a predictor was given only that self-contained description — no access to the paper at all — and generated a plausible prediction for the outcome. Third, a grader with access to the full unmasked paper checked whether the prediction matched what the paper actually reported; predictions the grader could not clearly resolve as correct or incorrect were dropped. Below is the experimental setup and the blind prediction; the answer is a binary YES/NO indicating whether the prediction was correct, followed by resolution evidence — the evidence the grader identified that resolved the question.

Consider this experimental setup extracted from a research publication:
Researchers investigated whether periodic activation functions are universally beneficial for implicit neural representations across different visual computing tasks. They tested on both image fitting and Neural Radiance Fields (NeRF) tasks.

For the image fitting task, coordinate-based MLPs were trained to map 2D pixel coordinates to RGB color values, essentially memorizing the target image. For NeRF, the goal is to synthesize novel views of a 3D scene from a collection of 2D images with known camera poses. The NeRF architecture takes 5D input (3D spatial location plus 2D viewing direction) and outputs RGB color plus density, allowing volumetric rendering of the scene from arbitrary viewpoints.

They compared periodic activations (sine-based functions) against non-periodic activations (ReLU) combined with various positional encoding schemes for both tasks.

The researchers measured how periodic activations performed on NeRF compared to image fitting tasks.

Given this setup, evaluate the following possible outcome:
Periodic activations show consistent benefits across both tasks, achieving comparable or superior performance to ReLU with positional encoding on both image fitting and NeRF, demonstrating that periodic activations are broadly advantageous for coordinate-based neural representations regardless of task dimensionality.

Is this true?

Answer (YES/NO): NO